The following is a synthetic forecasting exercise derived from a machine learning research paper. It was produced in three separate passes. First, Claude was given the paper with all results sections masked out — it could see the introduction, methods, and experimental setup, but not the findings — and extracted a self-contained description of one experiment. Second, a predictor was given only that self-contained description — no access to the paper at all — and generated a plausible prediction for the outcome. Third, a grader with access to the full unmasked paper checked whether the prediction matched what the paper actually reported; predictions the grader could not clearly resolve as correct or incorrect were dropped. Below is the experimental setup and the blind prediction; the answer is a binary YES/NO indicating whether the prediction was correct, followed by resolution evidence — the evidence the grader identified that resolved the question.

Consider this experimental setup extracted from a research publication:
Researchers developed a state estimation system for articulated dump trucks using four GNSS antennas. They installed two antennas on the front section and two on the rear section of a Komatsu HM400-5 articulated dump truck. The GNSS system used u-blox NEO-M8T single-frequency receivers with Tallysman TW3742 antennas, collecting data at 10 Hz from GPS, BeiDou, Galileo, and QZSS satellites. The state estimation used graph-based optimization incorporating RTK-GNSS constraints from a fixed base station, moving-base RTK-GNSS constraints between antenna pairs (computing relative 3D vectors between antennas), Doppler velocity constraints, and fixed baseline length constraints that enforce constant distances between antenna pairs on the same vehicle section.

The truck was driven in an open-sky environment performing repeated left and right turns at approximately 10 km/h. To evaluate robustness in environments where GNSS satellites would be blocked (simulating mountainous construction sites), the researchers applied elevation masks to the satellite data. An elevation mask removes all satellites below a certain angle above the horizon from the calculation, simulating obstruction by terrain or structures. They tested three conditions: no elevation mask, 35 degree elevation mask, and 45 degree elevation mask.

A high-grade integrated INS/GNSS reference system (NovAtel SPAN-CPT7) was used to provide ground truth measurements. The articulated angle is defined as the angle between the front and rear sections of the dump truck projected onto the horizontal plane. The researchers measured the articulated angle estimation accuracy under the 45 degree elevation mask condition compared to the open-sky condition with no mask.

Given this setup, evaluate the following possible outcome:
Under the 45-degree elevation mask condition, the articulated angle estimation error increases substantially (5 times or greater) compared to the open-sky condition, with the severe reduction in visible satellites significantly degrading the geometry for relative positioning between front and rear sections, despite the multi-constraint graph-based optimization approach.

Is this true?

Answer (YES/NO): NO